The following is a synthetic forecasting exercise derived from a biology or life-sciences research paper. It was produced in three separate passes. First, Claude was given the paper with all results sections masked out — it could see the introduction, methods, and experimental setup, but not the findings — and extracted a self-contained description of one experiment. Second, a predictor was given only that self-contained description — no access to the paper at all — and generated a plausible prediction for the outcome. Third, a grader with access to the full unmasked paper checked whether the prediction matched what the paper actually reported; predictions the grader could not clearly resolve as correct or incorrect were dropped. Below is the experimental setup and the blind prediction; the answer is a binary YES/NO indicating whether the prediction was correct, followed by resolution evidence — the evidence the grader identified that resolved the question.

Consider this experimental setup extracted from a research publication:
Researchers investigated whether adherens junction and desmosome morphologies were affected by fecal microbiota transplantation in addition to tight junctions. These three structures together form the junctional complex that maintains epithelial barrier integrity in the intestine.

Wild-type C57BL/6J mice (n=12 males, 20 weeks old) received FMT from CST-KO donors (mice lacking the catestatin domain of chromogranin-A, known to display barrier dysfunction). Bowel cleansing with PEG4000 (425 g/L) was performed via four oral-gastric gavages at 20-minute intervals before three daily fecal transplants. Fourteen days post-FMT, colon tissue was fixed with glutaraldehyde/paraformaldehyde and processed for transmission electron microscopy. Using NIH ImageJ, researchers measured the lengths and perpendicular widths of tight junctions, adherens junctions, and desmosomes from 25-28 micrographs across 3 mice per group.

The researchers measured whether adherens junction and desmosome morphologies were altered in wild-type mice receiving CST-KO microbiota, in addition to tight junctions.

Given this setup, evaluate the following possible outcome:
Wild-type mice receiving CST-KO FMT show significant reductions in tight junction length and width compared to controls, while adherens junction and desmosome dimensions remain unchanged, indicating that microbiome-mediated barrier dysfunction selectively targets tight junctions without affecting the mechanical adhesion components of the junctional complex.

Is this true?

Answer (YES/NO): NO